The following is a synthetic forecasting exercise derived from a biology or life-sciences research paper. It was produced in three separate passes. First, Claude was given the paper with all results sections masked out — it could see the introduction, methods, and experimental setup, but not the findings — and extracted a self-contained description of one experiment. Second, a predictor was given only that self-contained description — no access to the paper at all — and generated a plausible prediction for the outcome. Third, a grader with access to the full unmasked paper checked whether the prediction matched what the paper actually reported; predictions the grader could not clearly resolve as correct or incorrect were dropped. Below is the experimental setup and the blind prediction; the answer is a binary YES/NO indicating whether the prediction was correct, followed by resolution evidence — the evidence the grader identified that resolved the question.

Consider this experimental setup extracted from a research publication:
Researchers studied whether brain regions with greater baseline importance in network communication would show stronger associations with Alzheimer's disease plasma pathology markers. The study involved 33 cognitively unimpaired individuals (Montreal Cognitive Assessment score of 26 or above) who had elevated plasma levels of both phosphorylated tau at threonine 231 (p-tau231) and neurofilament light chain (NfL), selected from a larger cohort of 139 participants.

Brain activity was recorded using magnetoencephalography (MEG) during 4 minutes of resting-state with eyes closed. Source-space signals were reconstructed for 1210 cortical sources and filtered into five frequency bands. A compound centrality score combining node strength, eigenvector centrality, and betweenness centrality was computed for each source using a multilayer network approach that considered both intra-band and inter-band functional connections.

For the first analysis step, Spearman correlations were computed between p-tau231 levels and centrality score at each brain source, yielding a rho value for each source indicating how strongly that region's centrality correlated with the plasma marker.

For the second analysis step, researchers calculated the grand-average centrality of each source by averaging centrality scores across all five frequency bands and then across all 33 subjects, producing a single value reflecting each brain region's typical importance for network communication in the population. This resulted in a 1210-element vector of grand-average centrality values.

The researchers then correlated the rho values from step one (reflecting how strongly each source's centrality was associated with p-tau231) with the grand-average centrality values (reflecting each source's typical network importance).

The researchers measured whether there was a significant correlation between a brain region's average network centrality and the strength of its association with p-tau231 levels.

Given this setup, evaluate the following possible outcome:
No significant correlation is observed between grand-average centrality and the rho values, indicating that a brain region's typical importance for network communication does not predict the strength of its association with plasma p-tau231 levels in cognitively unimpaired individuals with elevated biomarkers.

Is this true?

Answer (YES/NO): NO